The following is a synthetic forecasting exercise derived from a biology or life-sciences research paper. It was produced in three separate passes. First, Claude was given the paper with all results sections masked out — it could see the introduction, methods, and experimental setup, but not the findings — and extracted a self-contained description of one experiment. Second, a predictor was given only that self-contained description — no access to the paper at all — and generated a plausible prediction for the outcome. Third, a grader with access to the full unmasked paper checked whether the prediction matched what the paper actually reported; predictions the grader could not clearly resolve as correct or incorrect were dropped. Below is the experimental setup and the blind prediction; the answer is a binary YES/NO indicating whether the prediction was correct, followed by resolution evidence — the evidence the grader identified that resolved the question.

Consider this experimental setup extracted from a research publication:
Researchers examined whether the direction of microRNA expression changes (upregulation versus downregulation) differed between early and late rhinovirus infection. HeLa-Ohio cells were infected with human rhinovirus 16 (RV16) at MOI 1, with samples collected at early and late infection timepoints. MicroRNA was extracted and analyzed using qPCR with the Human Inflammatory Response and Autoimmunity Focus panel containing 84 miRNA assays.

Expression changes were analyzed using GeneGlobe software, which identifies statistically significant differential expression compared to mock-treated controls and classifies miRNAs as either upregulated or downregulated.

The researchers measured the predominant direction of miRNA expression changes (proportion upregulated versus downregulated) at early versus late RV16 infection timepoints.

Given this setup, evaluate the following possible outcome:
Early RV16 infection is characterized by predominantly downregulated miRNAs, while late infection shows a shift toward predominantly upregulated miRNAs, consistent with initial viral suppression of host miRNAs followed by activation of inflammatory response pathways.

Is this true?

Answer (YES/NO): NO